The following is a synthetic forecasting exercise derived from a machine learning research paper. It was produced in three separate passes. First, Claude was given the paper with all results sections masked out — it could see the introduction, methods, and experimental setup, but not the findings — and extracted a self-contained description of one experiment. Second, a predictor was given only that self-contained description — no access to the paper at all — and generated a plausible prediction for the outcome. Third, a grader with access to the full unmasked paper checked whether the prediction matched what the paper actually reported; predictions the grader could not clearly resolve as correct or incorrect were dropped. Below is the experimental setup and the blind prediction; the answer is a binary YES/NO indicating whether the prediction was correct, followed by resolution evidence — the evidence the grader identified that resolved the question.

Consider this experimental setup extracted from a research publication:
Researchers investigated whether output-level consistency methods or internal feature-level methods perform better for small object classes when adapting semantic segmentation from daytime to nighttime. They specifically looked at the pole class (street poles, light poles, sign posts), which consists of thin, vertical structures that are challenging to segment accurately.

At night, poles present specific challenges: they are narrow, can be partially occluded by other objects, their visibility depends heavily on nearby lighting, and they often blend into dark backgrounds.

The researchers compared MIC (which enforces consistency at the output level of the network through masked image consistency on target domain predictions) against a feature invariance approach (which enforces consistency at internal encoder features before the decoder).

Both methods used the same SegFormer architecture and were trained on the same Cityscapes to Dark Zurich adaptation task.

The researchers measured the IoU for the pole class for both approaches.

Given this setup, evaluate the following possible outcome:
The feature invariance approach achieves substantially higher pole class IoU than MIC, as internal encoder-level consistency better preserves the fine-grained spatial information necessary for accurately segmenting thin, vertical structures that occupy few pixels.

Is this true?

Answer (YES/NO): NO